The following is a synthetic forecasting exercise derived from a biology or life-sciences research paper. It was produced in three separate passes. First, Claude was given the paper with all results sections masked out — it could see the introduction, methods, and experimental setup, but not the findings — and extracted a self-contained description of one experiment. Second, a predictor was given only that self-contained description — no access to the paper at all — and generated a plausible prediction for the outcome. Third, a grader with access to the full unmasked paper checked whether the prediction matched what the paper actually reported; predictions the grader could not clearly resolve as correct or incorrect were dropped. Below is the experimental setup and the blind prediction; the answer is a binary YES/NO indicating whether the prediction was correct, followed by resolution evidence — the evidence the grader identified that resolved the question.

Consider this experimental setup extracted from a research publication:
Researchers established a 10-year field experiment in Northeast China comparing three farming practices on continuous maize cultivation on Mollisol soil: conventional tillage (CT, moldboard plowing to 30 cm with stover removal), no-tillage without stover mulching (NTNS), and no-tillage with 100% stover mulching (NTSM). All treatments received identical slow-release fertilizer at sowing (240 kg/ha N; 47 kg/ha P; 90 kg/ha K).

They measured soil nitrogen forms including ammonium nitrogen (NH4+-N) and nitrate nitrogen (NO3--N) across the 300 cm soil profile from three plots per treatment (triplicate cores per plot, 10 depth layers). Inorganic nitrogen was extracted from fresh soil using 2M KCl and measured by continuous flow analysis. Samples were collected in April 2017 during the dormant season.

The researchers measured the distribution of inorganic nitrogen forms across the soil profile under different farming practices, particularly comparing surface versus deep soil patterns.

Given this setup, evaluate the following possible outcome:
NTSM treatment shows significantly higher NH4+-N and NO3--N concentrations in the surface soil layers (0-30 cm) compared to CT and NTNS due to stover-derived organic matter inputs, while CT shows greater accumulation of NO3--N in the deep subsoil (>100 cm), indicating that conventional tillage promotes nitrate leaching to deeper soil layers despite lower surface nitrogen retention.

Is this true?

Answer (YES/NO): NO